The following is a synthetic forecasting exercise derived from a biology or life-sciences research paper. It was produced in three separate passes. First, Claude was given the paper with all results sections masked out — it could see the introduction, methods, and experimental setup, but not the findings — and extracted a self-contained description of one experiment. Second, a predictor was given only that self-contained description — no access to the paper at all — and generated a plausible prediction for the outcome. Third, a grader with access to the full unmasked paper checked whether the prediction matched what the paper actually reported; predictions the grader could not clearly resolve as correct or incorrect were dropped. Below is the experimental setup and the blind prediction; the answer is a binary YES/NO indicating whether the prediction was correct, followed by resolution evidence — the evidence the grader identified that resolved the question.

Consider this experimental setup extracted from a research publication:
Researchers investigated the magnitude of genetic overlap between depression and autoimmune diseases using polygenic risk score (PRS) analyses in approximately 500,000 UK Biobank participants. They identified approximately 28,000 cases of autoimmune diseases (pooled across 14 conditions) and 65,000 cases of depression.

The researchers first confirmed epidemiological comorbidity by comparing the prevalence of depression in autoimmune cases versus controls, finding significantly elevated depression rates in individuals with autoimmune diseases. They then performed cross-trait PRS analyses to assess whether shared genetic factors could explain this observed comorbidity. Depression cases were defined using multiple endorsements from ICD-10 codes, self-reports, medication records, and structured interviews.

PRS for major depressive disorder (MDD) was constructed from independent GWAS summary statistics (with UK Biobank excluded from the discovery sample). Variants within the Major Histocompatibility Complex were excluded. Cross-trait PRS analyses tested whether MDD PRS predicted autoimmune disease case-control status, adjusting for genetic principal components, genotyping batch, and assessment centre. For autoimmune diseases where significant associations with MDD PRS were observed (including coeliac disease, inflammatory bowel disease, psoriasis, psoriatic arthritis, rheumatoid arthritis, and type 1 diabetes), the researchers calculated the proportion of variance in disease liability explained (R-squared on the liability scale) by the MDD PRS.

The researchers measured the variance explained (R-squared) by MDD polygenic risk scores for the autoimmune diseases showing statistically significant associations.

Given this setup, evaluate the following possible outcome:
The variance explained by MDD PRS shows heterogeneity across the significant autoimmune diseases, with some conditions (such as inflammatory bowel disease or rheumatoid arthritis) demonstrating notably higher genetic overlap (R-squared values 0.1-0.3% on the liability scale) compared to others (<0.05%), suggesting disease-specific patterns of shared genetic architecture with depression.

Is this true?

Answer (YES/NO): NO